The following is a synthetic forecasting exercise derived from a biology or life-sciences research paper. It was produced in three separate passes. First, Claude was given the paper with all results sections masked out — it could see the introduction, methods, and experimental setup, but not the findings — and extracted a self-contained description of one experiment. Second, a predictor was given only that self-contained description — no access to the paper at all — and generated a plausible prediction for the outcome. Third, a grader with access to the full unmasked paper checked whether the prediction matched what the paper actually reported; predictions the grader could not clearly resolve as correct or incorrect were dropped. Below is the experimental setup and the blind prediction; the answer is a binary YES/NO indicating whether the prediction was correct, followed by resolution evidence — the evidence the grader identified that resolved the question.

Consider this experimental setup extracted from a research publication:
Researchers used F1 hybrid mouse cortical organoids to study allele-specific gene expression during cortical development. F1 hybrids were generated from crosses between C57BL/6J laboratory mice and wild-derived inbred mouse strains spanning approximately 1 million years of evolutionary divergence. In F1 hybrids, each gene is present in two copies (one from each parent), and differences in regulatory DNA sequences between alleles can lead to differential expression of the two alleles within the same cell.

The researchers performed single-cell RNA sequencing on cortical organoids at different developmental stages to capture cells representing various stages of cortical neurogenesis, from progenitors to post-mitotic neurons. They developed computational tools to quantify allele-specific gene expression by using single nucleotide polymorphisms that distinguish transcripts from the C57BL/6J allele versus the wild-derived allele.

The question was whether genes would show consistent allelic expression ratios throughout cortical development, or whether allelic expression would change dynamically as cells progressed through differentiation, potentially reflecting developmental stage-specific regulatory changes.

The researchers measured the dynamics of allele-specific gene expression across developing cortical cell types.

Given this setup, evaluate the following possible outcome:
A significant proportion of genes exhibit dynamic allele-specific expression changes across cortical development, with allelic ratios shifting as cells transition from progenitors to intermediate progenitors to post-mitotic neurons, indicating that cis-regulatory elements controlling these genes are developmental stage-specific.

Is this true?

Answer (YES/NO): YES